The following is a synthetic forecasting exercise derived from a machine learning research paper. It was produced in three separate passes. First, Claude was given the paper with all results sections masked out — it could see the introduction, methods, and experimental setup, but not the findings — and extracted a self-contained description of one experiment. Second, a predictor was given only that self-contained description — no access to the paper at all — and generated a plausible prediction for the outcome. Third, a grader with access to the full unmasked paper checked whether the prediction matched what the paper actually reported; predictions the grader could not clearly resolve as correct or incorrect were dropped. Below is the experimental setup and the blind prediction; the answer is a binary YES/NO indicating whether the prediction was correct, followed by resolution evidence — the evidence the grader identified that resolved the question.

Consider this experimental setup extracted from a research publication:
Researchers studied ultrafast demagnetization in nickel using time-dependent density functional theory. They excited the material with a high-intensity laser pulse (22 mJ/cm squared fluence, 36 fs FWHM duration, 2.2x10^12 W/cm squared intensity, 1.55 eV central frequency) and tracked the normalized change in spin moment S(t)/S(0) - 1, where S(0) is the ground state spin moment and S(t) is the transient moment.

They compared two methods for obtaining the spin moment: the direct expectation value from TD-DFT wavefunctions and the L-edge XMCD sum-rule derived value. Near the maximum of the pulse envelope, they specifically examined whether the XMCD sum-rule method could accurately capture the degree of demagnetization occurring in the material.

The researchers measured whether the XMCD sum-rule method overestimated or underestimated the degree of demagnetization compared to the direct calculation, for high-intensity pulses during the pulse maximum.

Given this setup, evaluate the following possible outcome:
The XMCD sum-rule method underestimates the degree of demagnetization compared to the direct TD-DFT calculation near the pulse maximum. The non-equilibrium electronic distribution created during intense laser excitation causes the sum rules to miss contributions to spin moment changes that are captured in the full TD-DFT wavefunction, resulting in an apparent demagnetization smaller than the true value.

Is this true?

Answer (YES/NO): NO